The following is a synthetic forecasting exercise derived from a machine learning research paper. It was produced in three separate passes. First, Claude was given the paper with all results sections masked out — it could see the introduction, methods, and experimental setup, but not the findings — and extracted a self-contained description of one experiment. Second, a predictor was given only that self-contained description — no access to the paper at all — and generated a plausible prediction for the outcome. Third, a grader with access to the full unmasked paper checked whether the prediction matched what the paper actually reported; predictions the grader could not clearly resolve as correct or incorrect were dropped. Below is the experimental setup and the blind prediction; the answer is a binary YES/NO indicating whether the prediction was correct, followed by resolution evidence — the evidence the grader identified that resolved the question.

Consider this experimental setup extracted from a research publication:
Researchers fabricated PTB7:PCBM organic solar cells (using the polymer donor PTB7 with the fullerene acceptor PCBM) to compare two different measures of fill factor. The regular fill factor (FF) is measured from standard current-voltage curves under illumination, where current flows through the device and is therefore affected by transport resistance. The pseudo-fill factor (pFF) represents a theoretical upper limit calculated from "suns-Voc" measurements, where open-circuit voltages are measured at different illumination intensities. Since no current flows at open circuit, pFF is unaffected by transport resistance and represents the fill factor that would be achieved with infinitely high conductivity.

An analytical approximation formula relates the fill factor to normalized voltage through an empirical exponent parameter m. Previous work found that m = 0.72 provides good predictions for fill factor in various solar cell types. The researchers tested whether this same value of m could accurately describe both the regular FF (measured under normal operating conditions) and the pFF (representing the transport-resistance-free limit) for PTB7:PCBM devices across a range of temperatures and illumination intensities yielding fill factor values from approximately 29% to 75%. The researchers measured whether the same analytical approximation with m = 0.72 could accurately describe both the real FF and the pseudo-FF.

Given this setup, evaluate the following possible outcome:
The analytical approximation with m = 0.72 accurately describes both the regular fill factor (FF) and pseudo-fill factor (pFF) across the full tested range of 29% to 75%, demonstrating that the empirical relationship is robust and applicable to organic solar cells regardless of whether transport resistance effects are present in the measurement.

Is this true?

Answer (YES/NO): YES